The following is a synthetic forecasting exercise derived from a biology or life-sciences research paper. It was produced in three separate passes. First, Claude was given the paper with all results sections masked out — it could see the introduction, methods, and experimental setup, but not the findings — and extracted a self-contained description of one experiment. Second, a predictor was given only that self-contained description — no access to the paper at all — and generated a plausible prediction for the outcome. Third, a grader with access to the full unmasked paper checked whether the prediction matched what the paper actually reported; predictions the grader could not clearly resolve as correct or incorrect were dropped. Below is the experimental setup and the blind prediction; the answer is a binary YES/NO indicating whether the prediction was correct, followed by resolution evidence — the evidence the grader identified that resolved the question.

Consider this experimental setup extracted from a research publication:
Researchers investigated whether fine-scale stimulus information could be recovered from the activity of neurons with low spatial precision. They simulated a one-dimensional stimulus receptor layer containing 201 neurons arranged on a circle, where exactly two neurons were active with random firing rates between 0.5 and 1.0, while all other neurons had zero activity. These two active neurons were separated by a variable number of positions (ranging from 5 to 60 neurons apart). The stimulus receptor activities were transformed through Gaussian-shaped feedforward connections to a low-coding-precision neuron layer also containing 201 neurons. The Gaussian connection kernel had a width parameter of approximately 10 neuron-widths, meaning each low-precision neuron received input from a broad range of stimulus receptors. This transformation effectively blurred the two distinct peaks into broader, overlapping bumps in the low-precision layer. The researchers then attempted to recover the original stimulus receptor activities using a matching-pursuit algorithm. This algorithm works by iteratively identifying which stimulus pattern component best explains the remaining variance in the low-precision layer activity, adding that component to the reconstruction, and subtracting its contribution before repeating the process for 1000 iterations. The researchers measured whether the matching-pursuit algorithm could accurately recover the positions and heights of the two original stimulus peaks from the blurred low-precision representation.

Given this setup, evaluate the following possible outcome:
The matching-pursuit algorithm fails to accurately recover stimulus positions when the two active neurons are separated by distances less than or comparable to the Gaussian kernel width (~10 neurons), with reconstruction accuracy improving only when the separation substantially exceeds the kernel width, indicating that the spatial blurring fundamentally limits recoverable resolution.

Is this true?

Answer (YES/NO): YES